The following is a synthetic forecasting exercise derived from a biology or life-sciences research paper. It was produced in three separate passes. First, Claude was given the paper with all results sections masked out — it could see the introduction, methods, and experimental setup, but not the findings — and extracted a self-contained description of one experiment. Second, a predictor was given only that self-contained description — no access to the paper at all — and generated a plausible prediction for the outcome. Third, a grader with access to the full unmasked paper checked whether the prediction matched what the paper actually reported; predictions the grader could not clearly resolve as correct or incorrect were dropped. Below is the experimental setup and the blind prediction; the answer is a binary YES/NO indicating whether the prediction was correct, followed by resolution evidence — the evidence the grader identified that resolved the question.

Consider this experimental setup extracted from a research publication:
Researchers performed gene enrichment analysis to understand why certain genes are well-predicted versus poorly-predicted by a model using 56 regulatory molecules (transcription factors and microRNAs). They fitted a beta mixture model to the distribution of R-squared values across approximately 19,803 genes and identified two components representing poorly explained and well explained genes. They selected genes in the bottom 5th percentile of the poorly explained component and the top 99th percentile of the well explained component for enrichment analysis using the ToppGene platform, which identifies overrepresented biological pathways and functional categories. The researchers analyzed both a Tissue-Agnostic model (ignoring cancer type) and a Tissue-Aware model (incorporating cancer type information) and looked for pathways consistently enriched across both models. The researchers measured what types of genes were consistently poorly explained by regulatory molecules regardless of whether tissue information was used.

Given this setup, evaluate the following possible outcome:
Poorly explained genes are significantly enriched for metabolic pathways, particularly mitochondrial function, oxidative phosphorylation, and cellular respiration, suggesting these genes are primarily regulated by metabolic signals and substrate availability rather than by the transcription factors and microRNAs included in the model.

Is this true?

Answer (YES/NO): NO